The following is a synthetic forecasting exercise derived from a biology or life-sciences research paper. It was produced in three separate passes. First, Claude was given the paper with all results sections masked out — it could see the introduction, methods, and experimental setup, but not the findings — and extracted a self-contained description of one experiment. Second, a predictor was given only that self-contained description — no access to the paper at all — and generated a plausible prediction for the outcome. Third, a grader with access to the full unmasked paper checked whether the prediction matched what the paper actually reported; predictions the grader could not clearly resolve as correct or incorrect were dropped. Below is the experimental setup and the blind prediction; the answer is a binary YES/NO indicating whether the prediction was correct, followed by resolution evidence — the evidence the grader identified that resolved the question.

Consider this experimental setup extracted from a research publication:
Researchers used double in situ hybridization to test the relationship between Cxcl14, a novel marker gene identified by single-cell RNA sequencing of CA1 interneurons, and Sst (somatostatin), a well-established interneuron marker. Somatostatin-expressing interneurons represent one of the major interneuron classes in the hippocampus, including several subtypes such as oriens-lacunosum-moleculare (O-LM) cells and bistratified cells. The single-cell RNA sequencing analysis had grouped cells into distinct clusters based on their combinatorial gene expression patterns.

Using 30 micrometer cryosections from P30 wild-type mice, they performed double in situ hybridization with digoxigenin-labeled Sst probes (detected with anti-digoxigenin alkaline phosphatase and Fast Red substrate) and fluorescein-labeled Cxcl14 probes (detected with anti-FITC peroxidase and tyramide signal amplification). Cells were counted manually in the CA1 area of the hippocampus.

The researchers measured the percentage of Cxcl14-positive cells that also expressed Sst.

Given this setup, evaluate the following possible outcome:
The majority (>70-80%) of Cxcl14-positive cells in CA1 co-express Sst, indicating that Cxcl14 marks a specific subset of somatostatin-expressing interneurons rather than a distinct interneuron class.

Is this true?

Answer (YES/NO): NO